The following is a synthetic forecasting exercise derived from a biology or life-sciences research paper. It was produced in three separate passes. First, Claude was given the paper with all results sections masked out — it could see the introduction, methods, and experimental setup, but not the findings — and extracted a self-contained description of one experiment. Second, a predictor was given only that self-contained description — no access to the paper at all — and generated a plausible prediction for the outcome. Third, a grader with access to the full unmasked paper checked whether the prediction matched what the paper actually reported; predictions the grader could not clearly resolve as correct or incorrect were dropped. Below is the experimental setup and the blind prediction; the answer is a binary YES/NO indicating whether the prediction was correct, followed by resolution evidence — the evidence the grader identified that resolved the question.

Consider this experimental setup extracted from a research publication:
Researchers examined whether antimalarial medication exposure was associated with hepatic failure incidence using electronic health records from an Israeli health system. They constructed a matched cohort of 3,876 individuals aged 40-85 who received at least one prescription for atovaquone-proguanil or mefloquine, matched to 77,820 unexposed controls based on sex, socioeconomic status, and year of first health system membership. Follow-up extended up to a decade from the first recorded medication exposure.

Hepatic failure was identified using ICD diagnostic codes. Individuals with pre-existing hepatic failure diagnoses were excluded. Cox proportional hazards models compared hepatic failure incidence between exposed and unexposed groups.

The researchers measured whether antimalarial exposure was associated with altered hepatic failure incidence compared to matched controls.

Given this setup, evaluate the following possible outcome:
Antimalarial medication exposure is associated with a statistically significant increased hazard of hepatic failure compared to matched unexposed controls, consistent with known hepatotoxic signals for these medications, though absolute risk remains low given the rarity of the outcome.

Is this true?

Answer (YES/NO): NO